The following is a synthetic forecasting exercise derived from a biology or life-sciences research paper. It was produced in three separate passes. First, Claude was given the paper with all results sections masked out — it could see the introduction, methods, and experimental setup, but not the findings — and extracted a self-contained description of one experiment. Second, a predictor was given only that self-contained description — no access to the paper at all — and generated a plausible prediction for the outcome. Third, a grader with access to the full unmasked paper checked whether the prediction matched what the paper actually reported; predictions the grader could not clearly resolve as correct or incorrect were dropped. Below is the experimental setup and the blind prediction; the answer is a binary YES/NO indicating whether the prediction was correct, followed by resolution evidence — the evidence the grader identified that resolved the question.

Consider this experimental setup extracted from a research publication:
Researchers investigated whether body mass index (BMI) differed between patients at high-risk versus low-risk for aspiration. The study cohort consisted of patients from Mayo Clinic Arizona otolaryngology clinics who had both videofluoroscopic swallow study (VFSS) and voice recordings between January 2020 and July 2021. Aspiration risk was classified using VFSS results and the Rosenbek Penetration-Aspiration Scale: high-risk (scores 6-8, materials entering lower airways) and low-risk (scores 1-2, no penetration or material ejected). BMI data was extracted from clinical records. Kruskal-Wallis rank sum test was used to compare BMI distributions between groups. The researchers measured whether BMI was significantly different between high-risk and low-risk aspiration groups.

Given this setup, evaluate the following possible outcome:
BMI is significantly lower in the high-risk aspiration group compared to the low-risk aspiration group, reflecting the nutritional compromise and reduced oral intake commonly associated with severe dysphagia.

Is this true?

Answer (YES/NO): YES